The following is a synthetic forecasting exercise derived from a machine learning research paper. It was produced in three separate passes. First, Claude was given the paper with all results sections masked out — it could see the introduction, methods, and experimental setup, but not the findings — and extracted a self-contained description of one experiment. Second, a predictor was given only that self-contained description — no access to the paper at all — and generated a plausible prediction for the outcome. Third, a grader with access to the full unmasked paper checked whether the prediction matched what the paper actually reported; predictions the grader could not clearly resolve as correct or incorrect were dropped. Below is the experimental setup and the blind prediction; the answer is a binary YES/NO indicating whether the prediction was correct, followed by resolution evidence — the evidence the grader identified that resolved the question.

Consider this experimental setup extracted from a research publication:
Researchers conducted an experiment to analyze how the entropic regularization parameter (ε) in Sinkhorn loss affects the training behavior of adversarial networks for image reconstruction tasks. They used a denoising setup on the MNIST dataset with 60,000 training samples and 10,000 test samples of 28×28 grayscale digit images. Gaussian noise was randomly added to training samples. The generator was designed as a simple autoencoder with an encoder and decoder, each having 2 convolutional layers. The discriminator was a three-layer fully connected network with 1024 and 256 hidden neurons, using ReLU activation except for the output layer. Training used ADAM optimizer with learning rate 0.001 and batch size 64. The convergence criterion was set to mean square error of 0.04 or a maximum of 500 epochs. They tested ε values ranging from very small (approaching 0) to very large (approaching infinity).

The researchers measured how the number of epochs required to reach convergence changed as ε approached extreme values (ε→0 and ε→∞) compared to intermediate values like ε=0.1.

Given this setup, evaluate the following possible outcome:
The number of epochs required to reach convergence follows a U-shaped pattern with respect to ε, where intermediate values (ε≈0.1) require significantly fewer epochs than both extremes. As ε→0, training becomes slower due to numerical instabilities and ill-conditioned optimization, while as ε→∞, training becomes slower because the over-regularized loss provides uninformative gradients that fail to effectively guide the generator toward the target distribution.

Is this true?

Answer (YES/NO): NO